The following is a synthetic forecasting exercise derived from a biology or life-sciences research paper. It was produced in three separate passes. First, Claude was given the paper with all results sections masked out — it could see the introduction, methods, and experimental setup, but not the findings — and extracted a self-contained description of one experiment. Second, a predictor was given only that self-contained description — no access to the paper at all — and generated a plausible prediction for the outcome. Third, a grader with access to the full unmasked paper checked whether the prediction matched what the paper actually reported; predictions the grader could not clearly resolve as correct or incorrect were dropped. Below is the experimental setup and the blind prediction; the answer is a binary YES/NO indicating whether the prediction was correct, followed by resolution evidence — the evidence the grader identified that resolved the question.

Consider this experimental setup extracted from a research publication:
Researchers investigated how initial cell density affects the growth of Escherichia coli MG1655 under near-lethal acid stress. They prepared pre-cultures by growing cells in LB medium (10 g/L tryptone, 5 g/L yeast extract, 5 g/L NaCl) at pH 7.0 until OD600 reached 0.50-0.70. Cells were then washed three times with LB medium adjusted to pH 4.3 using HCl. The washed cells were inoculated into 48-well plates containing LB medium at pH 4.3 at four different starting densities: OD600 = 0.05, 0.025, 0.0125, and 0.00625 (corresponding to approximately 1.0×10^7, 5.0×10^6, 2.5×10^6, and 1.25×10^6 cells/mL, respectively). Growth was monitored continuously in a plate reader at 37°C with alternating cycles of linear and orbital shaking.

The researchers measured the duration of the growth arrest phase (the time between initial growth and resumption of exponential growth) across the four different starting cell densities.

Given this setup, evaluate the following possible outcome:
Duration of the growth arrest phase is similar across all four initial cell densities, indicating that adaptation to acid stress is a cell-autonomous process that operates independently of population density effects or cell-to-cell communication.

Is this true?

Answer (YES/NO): NO